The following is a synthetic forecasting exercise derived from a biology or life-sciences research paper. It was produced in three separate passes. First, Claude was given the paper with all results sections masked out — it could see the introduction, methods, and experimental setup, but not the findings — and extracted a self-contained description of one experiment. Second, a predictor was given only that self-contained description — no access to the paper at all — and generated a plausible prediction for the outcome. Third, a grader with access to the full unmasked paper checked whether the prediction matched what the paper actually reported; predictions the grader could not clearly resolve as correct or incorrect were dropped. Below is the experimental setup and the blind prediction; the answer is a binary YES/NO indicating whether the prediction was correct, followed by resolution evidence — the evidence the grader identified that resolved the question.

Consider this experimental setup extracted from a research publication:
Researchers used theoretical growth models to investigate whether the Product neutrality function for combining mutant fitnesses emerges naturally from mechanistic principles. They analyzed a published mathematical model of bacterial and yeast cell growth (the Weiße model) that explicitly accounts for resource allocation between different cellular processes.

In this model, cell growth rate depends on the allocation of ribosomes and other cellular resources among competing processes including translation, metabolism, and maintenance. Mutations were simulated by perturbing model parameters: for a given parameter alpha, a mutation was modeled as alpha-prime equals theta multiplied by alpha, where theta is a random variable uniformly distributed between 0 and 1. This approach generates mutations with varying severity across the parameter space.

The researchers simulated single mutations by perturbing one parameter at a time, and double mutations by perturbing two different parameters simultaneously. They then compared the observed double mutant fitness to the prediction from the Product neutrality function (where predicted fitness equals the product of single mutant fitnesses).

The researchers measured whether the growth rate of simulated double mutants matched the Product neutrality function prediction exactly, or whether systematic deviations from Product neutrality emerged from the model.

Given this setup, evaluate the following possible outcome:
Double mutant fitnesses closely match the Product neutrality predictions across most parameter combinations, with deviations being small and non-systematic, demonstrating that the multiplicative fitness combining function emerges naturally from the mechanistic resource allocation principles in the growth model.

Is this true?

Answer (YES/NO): NO